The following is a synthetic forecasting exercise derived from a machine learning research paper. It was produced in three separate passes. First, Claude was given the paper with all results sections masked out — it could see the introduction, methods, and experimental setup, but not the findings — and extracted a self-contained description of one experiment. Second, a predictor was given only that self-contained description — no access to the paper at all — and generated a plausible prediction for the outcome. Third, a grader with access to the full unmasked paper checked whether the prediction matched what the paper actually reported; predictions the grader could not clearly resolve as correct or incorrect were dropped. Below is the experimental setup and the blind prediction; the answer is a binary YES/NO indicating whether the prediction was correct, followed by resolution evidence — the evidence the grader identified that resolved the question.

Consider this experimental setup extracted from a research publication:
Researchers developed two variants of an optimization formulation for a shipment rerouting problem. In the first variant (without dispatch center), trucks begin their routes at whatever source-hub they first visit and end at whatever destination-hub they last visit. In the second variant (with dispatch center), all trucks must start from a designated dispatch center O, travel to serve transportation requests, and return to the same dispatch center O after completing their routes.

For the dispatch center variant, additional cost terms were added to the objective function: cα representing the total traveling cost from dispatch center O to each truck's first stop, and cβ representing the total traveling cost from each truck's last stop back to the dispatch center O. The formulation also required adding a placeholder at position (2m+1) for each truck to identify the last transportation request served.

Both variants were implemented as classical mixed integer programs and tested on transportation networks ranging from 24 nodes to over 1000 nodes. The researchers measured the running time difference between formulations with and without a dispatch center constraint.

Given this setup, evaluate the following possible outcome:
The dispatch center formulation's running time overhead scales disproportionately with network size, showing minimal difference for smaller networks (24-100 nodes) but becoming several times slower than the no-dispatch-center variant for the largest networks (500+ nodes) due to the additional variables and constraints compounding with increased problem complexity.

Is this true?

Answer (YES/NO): NO